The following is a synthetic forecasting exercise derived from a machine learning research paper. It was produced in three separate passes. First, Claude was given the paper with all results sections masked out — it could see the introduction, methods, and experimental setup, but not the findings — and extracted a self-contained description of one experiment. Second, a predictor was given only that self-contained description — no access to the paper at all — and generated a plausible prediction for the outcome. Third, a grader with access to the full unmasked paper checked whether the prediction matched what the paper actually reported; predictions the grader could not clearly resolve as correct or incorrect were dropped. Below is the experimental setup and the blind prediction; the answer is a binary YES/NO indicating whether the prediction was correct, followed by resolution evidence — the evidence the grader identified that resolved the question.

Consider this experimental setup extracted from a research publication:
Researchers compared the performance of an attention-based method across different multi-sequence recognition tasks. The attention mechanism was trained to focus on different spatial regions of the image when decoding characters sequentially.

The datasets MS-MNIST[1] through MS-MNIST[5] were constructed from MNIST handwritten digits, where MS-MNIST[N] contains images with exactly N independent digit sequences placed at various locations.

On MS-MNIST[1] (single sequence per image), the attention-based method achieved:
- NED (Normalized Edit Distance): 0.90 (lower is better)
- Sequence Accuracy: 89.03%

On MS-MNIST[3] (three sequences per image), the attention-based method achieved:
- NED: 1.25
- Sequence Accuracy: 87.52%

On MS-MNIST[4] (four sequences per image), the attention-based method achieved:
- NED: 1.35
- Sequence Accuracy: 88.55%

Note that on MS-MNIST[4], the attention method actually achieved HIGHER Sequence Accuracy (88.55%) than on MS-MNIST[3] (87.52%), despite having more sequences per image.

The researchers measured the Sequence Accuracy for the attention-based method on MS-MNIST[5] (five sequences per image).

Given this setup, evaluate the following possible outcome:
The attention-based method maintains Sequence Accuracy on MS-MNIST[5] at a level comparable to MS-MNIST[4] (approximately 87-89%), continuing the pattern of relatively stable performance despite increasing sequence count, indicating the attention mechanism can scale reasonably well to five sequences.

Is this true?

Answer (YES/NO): NO